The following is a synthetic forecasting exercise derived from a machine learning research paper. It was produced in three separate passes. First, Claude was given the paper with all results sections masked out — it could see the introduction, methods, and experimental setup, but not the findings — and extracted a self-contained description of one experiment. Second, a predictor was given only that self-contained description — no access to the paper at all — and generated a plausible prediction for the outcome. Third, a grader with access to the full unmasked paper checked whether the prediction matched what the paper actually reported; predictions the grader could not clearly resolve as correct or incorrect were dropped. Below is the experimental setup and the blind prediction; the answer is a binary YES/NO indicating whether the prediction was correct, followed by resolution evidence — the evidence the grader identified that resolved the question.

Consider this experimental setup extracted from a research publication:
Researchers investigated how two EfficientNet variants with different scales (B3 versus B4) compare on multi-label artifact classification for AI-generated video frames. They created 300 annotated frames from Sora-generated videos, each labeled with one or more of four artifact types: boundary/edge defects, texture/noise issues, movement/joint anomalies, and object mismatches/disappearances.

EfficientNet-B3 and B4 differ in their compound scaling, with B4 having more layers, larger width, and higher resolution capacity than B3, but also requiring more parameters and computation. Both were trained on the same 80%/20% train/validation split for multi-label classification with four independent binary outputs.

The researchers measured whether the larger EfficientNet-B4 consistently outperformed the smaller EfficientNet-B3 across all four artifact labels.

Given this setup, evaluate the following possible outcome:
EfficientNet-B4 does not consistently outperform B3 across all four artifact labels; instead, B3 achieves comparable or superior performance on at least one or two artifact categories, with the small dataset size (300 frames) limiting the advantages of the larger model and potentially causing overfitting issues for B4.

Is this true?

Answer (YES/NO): YES